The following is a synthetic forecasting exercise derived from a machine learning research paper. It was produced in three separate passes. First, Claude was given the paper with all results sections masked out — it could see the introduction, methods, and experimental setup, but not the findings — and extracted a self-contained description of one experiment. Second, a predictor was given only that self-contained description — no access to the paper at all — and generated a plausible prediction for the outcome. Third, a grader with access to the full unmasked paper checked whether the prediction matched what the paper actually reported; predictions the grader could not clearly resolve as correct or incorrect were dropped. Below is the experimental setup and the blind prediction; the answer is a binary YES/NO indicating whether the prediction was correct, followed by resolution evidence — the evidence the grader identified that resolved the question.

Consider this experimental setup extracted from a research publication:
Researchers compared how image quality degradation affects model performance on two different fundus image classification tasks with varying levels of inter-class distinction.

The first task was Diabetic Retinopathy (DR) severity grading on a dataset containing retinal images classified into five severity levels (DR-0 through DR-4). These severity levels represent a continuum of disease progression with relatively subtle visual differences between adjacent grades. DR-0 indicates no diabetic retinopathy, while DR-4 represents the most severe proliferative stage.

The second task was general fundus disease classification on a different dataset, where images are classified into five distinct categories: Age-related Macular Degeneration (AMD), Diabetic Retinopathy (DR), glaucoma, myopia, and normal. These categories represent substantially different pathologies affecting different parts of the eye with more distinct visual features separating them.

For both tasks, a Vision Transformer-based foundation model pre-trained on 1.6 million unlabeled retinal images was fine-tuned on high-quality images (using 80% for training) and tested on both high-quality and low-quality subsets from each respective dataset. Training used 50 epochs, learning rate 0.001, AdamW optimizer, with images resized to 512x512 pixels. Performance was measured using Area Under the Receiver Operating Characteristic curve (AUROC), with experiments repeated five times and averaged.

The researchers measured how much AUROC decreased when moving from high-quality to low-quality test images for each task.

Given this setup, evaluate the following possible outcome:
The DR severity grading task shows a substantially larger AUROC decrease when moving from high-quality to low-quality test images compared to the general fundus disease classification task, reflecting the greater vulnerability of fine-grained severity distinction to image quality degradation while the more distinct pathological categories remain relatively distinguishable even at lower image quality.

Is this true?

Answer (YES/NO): YES